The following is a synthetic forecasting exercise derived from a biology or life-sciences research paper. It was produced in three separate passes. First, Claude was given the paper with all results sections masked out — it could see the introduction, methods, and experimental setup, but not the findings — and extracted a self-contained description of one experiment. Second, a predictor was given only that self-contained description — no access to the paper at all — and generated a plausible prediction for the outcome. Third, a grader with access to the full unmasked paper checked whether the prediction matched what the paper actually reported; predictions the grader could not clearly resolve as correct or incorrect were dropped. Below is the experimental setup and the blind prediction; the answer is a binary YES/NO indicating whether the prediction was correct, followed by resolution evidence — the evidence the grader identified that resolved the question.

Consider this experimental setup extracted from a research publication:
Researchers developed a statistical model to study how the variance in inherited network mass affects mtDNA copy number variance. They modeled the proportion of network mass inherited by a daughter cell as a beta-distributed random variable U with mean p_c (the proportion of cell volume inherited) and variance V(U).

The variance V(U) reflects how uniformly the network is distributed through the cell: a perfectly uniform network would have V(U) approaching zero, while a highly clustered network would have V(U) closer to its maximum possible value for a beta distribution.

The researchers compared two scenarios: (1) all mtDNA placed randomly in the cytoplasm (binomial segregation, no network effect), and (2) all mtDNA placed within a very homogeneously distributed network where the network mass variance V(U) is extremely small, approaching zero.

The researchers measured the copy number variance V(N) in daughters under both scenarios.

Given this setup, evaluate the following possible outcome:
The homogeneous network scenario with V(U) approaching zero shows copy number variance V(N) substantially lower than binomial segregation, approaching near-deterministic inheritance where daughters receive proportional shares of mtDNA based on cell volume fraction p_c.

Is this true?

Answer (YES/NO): NO